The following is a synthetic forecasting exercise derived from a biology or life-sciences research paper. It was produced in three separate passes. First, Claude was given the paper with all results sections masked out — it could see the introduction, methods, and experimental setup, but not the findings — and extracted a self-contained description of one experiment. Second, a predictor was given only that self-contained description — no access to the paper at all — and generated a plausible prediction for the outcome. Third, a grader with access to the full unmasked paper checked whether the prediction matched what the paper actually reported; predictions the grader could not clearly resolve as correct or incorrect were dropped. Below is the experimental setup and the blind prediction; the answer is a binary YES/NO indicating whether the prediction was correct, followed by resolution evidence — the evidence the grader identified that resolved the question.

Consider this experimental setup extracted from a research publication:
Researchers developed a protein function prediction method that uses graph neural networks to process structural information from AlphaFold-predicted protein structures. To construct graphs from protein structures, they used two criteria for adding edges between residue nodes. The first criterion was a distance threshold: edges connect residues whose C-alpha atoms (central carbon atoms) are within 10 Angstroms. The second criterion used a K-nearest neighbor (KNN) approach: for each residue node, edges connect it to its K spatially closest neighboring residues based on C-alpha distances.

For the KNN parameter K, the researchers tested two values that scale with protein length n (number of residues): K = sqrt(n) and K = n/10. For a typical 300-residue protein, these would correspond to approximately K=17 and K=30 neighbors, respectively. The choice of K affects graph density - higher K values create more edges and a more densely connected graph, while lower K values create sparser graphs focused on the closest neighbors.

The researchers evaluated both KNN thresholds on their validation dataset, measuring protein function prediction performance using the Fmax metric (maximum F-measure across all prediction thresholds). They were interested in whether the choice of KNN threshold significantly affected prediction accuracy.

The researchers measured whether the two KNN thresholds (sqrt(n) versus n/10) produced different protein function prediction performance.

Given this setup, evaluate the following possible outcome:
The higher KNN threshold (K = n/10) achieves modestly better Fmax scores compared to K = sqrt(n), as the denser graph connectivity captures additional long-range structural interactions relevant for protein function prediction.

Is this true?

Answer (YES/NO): NO